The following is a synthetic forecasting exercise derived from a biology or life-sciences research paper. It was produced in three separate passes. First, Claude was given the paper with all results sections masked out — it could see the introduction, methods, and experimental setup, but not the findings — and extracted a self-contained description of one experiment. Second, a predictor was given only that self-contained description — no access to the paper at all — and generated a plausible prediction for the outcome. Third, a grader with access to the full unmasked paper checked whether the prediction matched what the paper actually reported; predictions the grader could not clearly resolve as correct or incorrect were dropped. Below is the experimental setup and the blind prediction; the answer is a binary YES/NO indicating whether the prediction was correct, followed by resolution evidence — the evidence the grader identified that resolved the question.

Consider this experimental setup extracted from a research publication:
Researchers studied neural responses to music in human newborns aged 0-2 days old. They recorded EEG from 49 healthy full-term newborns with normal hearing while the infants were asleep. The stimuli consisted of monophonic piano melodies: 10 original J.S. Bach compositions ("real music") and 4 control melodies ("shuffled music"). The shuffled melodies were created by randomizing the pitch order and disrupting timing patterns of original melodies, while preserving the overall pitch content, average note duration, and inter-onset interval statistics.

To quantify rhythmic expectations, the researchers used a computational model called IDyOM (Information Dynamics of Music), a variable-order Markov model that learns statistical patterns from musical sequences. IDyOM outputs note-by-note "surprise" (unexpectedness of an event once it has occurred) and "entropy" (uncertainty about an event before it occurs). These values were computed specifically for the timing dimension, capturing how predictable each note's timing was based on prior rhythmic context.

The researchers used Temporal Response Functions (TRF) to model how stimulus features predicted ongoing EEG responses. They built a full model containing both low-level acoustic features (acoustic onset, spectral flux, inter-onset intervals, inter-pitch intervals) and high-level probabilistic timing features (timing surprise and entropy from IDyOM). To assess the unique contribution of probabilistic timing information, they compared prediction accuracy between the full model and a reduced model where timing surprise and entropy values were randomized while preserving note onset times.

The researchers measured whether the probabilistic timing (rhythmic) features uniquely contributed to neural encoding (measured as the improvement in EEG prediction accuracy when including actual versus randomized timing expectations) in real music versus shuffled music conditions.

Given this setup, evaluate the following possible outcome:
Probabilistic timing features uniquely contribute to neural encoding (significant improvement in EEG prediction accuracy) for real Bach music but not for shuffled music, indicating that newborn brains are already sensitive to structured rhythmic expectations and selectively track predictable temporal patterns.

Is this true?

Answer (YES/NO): YES